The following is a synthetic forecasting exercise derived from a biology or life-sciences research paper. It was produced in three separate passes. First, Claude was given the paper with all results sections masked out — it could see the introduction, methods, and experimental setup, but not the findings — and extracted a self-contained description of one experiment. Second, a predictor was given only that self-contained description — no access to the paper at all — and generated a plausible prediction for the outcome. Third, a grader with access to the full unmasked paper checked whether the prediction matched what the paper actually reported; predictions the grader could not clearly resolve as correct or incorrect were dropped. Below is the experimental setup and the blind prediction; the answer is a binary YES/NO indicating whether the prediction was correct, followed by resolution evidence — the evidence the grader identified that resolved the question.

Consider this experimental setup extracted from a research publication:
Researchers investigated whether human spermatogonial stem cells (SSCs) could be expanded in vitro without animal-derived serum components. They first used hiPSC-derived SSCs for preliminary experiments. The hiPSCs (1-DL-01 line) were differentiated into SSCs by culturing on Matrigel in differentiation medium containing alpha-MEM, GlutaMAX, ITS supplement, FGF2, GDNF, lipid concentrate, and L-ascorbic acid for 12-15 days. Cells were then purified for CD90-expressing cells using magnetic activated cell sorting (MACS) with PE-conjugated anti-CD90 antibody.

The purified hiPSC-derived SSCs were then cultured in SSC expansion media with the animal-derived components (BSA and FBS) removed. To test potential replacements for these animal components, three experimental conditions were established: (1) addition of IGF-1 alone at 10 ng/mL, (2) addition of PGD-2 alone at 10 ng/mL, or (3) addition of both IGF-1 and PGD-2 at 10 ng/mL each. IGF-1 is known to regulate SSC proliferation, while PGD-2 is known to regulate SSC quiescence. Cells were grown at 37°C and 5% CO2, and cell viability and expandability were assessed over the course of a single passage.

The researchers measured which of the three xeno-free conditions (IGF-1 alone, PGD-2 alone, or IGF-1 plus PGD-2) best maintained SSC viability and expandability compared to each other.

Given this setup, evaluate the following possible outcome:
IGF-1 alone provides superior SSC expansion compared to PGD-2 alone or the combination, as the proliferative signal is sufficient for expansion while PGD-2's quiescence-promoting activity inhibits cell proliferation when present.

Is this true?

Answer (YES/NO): NO